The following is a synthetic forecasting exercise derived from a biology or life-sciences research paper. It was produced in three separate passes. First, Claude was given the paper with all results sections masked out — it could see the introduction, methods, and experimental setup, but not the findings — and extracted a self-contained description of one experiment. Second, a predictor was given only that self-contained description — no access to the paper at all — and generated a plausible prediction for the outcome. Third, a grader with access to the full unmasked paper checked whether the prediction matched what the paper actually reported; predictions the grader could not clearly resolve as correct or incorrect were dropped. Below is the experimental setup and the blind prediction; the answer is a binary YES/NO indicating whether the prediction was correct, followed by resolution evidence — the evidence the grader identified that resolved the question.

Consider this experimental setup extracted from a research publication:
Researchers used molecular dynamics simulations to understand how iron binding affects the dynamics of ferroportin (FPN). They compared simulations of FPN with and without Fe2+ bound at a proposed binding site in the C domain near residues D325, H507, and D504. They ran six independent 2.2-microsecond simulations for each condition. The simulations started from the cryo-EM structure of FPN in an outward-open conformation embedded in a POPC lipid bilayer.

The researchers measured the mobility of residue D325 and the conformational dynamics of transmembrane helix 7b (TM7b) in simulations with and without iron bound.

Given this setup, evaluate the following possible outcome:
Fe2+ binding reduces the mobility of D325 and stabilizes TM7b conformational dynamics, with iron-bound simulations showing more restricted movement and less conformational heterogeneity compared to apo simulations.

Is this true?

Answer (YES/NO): YES